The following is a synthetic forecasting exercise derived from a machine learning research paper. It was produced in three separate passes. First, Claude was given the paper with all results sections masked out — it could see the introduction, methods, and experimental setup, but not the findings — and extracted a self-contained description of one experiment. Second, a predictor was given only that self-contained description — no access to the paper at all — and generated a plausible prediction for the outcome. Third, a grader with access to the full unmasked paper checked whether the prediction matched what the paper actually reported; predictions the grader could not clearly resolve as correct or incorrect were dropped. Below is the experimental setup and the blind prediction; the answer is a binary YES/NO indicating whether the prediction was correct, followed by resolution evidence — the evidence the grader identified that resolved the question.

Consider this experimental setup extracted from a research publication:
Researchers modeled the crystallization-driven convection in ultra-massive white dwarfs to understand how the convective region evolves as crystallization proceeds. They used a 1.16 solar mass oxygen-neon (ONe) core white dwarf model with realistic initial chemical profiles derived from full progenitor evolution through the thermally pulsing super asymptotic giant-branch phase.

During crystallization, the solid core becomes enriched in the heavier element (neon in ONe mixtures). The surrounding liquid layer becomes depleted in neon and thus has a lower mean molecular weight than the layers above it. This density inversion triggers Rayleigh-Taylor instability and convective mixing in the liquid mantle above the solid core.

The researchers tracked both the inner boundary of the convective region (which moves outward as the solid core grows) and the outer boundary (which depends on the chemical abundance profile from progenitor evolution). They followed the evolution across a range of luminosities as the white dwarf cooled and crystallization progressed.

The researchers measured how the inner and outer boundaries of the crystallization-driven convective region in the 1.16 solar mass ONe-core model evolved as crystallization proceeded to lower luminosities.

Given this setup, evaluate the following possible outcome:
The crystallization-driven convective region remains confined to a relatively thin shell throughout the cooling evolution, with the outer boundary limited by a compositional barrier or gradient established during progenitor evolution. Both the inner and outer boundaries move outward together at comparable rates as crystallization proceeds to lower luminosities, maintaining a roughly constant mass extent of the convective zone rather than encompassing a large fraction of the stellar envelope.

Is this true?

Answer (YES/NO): NO